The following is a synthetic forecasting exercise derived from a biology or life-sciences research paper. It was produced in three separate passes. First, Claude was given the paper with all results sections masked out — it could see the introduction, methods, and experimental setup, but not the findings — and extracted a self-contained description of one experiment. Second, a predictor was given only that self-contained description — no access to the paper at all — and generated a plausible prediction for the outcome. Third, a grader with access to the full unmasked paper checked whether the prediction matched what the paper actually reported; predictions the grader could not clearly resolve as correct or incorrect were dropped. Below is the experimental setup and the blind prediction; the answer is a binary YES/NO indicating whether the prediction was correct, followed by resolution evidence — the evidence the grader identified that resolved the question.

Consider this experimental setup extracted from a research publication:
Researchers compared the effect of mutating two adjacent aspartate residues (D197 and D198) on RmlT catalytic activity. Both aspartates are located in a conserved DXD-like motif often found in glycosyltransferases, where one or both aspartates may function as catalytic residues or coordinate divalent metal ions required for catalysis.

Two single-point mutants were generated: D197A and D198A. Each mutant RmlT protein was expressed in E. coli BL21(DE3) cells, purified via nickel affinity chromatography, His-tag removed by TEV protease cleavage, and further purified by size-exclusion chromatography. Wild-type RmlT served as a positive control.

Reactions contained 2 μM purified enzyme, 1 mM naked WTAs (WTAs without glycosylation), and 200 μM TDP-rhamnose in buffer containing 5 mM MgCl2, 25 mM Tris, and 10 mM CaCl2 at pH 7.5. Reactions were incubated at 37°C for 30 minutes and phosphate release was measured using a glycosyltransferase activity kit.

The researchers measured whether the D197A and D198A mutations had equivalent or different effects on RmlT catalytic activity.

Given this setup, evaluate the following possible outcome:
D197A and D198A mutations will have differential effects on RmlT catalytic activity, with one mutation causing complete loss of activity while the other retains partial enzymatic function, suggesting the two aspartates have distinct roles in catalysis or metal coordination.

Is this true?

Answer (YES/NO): NO